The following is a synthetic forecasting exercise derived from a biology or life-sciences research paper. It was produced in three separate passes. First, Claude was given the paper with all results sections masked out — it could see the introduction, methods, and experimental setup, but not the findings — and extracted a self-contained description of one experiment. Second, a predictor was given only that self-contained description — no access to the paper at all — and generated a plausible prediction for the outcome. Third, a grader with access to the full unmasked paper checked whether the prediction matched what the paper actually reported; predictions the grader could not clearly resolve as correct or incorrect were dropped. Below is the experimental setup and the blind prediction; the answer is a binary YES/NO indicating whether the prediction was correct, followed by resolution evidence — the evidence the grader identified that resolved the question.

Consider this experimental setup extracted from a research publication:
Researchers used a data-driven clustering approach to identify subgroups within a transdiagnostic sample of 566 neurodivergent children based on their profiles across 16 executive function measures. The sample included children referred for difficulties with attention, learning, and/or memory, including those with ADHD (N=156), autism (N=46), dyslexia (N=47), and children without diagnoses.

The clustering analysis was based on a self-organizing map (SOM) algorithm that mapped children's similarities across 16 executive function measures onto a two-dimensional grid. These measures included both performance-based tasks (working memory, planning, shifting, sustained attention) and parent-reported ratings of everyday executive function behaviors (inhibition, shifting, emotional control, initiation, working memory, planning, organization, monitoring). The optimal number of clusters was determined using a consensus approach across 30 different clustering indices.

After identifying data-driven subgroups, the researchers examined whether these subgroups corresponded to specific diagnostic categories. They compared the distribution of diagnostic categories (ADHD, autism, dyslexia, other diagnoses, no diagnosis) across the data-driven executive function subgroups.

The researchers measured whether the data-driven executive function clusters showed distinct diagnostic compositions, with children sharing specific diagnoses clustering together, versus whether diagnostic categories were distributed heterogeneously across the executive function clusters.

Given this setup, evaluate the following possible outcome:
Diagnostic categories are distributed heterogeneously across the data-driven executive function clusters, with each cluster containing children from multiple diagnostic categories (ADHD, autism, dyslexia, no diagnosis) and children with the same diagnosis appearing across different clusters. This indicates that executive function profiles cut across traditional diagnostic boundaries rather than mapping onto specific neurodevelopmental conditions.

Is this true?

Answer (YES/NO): YES